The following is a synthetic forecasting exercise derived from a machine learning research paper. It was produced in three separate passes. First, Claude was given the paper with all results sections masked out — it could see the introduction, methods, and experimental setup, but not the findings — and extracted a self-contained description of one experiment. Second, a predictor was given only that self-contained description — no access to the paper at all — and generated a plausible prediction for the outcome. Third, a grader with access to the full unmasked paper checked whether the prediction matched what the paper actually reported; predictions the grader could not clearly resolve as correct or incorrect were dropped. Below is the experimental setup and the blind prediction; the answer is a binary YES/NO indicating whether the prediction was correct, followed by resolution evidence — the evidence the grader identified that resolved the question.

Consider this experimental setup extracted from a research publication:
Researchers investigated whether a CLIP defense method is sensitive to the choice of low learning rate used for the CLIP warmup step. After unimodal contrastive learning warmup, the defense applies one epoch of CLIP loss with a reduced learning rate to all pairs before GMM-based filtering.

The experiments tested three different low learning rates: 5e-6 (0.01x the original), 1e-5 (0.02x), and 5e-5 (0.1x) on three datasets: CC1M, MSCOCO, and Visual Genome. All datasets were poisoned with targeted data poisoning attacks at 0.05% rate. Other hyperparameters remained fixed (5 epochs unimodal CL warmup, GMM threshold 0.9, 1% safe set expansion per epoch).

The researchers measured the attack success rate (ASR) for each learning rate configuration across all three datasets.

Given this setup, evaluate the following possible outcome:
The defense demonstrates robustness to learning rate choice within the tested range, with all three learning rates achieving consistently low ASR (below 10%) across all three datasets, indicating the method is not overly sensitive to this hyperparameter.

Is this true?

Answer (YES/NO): YES